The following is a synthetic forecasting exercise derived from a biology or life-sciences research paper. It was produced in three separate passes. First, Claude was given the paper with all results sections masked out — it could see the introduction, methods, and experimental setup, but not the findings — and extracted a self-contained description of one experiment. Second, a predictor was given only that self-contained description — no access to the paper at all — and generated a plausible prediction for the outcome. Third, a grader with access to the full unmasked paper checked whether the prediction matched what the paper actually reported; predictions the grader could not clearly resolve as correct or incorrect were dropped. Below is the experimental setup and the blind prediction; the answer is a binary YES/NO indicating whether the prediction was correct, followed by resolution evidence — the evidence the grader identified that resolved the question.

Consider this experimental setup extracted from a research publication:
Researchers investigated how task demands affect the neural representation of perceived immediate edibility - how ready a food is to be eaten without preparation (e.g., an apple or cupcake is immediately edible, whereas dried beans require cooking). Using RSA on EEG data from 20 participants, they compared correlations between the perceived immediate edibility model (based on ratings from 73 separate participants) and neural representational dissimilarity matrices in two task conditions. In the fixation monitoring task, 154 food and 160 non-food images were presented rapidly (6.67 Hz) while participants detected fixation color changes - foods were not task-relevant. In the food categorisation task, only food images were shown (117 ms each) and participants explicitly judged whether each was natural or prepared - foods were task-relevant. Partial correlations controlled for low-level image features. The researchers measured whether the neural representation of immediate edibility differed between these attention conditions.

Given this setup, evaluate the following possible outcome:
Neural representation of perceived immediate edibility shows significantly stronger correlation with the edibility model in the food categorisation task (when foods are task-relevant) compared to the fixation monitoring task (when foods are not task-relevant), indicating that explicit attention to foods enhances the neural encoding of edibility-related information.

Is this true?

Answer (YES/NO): YES